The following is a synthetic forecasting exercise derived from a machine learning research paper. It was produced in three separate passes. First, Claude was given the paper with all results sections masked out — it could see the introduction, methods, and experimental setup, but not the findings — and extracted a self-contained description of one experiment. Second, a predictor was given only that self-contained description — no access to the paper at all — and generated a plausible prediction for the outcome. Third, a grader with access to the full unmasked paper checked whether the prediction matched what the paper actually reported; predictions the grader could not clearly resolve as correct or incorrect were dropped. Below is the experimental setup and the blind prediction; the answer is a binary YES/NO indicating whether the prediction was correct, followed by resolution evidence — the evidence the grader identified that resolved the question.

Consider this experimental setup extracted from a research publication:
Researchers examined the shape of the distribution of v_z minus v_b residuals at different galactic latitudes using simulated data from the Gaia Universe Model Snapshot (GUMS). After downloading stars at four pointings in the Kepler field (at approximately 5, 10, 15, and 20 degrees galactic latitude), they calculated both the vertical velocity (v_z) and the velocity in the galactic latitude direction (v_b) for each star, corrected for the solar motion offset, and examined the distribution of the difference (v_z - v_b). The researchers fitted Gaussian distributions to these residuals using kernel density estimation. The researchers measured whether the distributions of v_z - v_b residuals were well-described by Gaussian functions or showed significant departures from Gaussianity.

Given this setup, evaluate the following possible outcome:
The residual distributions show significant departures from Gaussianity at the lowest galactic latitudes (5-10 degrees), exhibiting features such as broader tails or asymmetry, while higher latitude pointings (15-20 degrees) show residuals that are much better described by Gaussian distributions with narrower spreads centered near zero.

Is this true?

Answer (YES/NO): NO